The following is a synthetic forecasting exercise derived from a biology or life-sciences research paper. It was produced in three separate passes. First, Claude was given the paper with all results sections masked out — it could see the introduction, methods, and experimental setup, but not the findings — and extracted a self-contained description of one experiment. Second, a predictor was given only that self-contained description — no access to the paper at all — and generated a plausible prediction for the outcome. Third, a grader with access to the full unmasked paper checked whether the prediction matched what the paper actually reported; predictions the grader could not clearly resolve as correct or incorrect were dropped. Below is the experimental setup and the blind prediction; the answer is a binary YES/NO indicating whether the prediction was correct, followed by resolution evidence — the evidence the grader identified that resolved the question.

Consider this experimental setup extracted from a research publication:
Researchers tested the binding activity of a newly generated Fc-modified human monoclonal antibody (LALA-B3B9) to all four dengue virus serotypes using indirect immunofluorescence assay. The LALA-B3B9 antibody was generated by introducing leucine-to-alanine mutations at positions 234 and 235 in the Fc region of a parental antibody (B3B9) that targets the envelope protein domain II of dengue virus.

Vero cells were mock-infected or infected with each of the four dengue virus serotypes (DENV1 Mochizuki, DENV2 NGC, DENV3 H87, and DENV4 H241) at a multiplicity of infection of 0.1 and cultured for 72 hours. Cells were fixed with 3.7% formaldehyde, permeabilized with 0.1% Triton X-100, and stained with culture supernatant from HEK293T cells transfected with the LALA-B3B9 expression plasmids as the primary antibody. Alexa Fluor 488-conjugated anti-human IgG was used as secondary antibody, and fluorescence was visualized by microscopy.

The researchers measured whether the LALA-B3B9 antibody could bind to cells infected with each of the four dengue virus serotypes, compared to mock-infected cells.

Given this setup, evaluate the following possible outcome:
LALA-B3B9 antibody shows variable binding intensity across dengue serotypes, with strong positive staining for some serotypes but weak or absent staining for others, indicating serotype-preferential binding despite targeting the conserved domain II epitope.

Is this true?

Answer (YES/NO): NO